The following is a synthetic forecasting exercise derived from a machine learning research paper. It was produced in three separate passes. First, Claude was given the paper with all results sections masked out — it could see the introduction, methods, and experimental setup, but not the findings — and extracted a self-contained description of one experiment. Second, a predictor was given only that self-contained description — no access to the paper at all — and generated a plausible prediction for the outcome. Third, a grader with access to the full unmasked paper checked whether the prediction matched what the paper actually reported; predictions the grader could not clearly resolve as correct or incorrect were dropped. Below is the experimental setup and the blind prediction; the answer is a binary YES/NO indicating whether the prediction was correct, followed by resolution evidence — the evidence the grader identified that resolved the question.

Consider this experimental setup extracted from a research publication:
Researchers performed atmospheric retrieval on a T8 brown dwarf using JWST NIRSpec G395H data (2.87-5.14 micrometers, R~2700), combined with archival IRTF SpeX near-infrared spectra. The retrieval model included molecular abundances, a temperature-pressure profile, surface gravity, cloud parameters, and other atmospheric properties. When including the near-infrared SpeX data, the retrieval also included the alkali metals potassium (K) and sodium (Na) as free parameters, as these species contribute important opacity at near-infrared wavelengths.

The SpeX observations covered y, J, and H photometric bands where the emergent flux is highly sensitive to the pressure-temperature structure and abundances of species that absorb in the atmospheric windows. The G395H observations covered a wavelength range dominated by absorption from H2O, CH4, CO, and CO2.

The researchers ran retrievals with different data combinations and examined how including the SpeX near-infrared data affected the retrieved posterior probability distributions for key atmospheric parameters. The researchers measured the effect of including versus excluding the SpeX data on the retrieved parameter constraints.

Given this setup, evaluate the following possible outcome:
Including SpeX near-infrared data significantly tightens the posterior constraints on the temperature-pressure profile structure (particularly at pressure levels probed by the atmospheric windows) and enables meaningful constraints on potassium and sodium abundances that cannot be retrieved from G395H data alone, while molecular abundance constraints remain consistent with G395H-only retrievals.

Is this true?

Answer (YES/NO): NO